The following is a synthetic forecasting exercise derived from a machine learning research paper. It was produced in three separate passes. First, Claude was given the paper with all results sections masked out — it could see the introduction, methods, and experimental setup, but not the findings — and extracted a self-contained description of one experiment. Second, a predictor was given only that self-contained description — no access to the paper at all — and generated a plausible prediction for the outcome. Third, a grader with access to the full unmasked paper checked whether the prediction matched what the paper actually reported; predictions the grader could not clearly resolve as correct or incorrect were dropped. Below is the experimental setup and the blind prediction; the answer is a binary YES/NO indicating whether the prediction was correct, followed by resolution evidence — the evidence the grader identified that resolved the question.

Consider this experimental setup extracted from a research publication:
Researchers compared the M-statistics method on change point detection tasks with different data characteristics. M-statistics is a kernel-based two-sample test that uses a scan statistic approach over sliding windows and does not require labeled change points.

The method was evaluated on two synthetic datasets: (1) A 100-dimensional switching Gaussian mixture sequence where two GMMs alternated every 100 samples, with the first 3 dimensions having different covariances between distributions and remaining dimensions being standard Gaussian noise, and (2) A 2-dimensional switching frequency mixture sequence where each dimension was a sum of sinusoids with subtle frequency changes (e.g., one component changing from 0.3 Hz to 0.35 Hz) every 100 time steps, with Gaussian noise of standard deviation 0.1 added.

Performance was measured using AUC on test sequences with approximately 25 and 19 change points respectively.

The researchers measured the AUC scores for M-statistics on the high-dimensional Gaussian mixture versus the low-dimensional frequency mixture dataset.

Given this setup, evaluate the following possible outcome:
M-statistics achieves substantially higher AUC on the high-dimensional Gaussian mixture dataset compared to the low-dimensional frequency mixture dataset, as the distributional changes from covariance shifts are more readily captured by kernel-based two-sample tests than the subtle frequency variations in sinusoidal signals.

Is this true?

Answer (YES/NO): YES